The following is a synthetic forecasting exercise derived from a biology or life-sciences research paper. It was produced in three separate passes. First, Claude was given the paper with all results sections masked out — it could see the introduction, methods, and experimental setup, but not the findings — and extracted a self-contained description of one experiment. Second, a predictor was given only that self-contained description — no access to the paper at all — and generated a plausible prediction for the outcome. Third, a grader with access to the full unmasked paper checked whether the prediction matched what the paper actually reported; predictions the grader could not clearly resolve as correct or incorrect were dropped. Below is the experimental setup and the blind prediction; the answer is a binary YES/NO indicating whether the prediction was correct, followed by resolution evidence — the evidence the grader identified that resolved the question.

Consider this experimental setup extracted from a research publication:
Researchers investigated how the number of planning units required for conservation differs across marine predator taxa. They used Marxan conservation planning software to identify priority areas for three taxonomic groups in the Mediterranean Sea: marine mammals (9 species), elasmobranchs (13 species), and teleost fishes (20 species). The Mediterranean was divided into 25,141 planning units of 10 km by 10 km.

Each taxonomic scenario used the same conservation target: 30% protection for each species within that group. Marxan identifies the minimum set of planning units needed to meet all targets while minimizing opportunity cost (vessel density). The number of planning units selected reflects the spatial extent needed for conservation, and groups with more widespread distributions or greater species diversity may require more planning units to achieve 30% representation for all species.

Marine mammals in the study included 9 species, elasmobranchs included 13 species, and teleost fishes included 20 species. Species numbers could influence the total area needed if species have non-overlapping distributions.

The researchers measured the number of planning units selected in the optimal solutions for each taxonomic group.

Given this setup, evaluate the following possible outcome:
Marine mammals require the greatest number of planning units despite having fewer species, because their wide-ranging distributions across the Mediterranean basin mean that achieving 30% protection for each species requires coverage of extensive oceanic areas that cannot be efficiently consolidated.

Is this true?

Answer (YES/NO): YES